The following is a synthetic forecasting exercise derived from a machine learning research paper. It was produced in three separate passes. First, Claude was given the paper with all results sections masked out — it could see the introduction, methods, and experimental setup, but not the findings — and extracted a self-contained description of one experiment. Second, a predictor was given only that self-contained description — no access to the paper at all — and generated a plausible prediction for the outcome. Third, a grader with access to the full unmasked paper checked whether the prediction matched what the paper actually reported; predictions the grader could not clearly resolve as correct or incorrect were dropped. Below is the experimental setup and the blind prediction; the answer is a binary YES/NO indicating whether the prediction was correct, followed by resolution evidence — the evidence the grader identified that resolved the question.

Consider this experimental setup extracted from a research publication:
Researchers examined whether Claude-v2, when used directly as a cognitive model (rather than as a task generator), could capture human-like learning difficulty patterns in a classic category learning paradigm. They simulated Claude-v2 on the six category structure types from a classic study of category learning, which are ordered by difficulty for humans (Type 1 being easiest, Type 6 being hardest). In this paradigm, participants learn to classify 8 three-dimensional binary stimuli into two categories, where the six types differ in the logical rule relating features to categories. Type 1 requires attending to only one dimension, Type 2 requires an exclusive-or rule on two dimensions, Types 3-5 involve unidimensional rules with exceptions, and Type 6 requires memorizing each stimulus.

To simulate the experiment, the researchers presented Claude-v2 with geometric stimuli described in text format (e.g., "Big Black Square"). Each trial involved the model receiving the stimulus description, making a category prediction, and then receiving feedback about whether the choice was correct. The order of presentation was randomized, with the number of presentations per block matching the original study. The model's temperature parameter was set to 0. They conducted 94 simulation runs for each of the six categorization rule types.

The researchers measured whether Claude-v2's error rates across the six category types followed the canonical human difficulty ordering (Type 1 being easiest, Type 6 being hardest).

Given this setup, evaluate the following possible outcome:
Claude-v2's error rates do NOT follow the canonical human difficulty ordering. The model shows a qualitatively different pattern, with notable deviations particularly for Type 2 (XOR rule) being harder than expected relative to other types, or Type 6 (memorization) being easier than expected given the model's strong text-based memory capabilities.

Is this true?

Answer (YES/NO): YES